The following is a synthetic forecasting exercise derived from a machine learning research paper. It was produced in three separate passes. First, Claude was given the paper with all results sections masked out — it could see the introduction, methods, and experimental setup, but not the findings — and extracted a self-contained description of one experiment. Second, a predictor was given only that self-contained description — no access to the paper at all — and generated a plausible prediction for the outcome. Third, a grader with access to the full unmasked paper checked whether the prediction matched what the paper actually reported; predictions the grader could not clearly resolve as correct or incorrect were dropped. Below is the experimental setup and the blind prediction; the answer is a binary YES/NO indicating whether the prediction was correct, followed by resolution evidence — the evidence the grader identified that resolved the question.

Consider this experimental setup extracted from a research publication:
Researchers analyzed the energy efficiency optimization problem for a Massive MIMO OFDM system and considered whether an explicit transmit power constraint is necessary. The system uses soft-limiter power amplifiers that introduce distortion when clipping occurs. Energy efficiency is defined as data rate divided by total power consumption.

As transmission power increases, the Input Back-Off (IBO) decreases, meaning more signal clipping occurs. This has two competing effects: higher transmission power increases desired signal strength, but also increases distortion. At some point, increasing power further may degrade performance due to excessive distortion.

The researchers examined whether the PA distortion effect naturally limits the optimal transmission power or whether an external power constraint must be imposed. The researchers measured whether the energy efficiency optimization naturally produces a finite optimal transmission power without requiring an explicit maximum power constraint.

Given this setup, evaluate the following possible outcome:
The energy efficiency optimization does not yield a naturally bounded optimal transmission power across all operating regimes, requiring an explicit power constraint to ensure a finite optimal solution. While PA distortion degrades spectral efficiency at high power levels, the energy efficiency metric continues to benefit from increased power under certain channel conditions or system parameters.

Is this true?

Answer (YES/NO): NO